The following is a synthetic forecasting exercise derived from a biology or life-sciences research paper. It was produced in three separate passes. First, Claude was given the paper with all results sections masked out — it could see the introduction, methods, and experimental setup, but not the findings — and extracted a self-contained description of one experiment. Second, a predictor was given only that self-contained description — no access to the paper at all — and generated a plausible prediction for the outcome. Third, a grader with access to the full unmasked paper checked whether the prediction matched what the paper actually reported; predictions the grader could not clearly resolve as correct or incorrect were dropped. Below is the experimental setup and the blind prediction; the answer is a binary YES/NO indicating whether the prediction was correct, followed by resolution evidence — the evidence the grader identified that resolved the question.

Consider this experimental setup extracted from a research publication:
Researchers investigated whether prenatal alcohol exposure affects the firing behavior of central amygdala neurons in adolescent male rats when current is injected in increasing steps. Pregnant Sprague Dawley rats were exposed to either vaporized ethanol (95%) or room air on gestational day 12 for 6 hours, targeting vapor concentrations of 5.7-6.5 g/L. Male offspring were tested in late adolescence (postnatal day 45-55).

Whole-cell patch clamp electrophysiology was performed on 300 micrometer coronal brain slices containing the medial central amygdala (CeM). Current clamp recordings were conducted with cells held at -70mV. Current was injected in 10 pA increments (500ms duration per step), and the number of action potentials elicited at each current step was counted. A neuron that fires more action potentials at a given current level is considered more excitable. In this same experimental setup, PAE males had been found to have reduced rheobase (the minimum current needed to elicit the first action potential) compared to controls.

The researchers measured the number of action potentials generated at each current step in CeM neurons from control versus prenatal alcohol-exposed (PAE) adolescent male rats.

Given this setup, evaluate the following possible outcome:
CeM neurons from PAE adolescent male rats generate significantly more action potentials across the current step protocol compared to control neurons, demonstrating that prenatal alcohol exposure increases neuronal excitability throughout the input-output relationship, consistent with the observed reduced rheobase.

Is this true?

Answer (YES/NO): NO